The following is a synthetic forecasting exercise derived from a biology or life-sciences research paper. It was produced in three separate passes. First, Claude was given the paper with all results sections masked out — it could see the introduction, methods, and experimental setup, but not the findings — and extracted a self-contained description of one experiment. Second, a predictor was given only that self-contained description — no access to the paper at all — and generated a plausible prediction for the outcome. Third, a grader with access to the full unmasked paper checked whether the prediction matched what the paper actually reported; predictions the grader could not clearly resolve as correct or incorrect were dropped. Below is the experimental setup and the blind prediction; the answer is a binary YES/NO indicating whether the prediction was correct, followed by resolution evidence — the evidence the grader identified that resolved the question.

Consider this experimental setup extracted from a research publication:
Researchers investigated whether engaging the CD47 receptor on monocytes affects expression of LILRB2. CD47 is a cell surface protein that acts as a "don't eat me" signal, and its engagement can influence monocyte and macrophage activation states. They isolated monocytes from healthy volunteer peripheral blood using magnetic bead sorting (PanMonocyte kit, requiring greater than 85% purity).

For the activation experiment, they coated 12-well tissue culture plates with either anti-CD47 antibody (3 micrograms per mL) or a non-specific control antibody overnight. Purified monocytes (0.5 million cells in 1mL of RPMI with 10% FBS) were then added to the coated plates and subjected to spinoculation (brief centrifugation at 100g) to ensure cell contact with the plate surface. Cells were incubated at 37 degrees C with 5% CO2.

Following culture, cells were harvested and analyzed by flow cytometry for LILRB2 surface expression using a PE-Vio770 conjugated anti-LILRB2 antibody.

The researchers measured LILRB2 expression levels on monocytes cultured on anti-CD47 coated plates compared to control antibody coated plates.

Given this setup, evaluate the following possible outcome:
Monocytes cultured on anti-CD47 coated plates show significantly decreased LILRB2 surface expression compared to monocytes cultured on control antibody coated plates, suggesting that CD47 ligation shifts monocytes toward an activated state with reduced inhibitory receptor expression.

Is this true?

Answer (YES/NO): NO